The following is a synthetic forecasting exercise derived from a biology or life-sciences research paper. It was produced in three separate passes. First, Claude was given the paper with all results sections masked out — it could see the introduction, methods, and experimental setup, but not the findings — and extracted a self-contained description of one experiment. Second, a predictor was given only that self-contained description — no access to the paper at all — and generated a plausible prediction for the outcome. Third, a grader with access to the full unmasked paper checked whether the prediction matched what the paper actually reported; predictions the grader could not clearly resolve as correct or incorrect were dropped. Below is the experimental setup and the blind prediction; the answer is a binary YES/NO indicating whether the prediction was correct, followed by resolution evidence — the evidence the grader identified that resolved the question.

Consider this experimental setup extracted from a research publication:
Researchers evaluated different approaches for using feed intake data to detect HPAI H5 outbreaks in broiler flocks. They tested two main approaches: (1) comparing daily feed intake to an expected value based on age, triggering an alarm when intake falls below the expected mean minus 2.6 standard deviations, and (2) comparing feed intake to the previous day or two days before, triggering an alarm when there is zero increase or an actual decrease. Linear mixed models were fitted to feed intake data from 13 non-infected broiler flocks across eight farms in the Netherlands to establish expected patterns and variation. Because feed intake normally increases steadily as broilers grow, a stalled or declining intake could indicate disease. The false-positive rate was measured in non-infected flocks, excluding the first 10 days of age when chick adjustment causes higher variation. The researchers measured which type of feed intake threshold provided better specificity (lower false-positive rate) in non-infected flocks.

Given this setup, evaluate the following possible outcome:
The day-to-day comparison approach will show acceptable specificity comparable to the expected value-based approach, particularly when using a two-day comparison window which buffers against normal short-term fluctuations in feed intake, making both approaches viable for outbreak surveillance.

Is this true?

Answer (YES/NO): NO